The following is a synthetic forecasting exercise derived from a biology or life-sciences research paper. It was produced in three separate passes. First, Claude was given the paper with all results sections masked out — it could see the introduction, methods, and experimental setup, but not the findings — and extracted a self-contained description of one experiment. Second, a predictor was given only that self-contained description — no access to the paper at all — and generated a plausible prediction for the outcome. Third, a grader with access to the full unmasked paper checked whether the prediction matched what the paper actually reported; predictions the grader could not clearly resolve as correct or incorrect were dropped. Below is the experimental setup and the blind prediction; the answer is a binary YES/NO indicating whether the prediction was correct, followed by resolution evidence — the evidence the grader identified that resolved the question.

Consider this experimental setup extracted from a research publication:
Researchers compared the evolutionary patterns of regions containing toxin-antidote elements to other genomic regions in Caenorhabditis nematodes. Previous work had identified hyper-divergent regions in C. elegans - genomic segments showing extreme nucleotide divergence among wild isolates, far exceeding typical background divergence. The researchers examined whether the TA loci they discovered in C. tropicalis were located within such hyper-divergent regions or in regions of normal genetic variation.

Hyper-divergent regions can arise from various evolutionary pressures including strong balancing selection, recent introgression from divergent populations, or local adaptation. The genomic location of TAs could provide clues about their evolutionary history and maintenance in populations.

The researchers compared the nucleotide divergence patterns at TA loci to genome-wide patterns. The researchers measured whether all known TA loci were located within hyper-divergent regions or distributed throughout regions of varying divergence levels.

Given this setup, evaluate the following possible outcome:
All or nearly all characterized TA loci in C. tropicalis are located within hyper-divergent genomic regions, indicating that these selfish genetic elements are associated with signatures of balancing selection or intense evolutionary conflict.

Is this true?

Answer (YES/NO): YES